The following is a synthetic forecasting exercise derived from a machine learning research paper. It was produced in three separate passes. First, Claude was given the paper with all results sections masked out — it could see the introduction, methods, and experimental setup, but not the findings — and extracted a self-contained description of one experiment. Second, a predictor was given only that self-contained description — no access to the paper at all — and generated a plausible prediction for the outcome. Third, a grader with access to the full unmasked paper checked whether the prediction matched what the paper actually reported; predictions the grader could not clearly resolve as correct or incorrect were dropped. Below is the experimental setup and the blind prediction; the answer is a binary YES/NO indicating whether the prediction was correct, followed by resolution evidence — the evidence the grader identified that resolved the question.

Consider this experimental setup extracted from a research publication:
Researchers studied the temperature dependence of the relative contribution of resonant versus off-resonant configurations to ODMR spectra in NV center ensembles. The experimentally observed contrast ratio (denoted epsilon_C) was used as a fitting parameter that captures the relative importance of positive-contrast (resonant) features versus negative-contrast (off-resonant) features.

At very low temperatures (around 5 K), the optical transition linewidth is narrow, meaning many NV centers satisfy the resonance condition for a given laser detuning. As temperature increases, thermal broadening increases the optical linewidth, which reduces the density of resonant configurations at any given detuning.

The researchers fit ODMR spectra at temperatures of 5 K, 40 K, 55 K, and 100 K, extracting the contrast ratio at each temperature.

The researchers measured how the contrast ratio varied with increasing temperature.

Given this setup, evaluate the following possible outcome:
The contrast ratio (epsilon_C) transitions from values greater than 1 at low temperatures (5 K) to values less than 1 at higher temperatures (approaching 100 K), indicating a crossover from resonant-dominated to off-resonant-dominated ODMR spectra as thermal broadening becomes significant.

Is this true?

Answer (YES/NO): NO